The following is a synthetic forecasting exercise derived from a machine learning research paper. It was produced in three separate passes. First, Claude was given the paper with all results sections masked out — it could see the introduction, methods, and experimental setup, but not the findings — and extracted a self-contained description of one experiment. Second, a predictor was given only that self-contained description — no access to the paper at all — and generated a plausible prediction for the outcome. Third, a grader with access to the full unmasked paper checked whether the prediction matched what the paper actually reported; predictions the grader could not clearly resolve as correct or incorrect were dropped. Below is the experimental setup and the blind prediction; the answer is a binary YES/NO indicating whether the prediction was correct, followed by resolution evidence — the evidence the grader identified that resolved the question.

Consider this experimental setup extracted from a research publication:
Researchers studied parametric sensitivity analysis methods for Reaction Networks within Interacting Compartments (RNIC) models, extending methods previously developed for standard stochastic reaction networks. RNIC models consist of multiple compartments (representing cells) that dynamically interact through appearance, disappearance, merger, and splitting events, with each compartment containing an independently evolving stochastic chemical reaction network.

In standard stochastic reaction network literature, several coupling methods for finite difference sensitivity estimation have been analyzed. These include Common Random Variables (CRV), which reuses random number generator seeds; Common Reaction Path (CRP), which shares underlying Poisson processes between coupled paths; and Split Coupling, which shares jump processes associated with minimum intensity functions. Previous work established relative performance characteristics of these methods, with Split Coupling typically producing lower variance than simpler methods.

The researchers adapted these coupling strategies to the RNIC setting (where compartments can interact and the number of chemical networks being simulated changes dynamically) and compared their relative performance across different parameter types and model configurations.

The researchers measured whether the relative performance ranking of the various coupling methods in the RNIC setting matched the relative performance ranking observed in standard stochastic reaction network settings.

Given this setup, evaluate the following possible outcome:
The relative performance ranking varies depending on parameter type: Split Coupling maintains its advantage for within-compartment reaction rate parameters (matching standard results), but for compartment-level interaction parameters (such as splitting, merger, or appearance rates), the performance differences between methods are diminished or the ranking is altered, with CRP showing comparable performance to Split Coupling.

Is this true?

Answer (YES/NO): NO